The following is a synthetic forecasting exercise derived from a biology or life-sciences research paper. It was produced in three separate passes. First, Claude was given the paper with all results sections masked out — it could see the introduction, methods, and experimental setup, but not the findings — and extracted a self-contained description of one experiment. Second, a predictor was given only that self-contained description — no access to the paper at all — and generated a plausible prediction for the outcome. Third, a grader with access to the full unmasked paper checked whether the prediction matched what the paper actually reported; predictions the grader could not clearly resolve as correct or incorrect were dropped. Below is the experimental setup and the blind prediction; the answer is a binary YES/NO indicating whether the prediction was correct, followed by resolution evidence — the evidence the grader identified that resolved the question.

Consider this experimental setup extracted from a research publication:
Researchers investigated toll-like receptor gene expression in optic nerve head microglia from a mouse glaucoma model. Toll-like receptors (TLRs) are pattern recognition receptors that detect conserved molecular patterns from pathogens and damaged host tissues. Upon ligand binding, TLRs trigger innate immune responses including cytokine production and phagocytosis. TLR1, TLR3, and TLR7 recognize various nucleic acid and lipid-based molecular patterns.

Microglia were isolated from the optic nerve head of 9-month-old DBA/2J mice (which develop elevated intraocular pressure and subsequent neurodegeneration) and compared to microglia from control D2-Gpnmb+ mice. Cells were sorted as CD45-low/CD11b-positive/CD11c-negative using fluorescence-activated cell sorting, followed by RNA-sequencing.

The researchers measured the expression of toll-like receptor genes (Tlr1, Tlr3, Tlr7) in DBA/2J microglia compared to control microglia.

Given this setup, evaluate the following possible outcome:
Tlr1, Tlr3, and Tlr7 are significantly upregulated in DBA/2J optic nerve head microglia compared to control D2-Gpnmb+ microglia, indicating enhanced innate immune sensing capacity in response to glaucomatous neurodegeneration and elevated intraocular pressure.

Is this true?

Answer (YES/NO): NO